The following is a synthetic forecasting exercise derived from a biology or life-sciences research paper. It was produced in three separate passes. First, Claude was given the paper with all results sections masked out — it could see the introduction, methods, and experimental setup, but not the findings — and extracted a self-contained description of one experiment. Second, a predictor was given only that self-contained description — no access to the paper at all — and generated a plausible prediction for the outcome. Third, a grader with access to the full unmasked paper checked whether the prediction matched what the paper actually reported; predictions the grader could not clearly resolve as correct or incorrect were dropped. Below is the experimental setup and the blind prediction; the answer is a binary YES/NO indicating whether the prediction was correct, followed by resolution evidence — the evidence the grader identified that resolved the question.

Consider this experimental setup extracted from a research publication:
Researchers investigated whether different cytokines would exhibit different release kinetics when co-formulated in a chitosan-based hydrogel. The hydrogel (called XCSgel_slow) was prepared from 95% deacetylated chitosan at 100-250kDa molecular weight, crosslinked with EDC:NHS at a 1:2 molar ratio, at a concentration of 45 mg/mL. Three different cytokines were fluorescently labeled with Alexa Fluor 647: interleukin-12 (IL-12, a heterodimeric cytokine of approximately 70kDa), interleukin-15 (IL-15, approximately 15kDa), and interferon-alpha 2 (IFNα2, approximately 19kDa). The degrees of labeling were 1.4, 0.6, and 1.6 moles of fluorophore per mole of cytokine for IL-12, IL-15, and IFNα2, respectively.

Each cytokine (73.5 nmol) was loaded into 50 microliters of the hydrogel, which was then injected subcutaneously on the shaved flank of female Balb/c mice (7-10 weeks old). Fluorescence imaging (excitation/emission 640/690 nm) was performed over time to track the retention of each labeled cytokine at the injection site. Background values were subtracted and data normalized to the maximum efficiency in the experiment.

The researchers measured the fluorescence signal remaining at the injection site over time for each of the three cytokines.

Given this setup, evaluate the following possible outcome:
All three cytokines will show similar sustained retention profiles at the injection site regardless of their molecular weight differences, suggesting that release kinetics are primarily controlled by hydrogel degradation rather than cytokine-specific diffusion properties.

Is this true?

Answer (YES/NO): NO